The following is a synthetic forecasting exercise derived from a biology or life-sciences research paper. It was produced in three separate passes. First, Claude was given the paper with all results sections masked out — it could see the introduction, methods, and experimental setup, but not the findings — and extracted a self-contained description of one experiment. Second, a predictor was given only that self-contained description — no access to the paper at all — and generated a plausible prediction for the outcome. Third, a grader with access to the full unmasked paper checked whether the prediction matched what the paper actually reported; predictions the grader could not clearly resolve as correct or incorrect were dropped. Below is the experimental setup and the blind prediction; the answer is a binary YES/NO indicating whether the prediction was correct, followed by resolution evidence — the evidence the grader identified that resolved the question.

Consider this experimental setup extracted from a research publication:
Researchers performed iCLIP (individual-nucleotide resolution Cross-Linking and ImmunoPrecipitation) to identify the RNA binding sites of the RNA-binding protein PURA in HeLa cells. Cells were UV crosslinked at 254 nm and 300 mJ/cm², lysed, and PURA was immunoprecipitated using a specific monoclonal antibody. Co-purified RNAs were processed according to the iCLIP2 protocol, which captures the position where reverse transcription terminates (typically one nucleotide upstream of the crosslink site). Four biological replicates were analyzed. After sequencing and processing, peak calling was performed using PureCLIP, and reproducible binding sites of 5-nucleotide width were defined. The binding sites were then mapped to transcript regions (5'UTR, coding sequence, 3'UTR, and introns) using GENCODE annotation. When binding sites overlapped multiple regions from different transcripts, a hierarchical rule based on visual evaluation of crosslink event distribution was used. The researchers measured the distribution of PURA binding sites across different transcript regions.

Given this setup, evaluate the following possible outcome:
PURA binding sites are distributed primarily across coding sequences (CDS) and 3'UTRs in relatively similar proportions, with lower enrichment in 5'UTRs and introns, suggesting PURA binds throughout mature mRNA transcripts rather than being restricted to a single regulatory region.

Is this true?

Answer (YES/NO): YES